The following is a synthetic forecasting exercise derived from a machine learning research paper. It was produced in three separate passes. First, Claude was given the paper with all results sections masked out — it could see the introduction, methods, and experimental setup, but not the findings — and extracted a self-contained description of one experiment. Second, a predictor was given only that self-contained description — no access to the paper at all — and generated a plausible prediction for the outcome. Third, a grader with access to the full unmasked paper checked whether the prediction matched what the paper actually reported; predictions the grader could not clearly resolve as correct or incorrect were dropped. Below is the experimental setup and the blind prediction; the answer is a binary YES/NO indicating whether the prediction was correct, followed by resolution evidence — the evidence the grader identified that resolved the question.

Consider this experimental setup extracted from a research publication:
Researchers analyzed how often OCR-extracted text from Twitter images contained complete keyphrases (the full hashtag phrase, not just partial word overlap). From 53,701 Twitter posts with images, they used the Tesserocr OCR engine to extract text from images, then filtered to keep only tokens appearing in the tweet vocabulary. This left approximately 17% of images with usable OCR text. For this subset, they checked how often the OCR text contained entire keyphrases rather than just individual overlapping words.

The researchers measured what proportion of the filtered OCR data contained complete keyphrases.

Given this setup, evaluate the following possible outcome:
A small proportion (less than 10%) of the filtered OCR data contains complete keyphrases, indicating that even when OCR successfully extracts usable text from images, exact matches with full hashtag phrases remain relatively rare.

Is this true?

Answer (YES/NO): NO